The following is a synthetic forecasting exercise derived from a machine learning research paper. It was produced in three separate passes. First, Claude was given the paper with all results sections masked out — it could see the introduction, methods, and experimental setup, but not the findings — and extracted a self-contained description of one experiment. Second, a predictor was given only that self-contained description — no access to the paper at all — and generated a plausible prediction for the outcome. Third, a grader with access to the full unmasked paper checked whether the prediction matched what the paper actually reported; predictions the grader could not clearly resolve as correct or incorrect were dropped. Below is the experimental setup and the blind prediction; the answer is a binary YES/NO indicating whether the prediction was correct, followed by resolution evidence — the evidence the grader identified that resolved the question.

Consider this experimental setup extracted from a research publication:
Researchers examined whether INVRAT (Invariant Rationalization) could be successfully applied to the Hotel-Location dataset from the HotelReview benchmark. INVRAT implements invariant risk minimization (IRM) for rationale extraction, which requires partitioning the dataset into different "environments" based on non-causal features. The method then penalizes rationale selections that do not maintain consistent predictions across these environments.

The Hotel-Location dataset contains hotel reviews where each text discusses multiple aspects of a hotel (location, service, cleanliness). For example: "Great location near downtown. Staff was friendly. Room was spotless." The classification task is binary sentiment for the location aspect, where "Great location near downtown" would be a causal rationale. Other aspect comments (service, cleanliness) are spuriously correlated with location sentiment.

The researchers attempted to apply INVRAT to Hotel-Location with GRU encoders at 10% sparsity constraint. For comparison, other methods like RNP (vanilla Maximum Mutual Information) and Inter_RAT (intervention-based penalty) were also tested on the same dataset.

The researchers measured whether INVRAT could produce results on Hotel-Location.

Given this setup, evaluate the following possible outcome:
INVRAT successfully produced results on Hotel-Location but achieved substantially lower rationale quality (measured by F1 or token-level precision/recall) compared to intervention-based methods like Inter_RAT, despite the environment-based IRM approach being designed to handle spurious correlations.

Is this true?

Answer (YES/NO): NO